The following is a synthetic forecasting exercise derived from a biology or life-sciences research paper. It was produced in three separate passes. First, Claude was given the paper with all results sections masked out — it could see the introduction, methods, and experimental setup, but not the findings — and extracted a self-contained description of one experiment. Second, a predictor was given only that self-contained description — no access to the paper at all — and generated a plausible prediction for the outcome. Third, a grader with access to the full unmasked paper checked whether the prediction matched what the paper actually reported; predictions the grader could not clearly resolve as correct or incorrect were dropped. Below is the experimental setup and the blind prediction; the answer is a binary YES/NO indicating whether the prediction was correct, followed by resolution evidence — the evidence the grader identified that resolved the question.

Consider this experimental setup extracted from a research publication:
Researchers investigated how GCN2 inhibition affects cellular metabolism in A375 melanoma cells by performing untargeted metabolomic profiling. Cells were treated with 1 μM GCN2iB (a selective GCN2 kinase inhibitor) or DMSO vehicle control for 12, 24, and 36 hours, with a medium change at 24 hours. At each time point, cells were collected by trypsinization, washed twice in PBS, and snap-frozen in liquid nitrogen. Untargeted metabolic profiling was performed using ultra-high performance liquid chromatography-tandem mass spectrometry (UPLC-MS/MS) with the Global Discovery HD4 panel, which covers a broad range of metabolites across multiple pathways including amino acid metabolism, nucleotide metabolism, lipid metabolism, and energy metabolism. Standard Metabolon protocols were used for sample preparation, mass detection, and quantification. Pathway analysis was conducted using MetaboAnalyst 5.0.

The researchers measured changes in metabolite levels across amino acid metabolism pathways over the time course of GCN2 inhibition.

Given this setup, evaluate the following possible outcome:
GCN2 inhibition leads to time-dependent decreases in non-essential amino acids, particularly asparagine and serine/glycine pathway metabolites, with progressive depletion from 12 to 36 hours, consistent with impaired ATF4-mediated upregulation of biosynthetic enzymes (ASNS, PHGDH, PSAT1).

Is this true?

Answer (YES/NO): NO